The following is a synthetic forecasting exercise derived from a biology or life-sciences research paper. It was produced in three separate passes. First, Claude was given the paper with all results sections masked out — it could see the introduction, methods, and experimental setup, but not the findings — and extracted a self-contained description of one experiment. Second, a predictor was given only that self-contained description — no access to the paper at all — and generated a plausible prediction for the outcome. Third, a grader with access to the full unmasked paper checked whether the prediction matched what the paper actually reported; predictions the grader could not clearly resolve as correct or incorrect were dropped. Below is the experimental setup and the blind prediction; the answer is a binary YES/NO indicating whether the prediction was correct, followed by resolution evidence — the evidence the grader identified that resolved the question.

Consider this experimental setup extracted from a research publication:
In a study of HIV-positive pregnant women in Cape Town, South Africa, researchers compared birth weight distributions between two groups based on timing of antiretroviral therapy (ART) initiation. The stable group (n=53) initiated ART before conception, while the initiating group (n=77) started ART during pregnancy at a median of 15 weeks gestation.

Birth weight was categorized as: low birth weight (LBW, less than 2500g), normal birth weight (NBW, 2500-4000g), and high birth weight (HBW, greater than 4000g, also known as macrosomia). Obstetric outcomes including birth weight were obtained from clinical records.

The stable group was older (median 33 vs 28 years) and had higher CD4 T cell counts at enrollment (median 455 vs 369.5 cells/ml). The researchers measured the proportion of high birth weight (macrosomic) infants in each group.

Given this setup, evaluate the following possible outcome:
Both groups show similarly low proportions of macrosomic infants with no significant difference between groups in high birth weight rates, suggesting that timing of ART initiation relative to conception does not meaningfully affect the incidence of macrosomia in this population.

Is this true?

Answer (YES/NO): NO